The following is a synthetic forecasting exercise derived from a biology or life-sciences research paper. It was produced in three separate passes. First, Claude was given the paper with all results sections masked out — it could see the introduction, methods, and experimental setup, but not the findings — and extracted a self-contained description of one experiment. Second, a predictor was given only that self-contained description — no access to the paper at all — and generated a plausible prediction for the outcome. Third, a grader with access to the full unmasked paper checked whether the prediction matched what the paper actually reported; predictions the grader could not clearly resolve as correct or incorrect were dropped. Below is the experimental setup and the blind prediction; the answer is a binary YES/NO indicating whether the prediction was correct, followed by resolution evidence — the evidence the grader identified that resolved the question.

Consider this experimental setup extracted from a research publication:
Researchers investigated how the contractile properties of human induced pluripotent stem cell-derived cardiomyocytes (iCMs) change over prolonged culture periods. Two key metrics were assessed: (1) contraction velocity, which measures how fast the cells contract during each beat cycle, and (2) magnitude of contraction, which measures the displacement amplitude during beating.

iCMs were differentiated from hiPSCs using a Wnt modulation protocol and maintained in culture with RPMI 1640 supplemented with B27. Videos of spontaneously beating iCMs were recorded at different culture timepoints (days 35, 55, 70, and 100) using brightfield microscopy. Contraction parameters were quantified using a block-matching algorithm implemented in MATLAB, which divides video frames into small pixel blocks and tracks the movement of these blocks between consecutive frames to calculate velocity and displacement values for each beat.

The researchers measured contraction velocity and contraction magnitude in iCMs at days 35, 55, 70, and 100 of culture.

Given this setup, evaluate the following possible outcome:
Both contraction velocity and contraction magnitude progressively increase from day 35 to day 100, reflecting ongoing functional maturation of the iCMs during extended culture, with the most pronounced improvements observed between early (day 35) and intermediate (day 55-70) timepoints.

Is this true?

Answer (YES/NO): NO